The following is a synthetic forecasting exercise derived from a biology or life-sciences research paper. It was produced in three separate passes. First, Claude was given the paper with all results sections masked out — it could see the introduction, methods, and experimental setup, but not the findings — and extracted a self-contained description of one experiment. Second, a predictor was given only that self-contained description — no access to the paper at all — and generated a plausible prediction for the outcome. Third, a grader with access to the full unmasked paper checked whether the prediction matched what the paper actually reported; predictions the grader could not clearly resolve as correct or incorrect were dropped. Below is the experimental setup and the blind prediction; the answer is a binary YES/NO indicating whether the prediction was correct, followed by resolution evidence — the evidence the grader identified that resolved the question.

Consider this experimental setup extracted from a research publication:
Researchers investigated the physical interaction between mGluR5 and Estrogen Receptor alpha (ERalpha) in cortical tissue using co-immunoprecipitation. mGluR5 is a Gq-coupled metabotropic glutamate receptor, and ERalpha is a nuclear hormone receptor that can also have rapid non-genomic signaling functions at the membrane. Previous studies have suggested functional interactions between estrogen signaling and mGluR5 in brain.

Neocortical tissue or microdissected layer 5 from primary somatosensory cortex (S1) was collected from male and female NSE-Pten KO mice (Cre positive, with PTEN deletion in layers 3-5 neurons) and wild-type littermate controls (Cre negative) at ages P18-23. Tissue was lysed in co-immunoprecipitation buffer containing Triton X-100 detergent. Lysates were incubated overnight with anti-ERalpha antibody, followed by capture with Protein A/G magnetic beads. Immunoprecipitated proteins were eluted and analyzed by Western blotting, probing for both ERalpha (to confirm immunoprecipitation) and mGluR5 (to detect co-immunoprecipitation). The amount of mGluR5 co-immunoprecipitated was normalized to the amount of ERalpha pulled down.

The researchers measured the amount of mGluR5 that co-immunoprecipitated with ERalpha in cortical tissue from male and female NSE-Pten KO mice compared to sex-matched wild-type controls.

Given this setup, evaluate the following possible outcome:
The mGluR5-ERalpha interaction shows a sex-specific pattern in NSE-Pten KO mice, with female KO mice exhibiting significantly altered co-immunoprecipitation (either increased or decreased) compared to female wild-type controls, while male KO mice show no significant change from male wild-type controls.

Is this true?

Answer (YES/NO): NO